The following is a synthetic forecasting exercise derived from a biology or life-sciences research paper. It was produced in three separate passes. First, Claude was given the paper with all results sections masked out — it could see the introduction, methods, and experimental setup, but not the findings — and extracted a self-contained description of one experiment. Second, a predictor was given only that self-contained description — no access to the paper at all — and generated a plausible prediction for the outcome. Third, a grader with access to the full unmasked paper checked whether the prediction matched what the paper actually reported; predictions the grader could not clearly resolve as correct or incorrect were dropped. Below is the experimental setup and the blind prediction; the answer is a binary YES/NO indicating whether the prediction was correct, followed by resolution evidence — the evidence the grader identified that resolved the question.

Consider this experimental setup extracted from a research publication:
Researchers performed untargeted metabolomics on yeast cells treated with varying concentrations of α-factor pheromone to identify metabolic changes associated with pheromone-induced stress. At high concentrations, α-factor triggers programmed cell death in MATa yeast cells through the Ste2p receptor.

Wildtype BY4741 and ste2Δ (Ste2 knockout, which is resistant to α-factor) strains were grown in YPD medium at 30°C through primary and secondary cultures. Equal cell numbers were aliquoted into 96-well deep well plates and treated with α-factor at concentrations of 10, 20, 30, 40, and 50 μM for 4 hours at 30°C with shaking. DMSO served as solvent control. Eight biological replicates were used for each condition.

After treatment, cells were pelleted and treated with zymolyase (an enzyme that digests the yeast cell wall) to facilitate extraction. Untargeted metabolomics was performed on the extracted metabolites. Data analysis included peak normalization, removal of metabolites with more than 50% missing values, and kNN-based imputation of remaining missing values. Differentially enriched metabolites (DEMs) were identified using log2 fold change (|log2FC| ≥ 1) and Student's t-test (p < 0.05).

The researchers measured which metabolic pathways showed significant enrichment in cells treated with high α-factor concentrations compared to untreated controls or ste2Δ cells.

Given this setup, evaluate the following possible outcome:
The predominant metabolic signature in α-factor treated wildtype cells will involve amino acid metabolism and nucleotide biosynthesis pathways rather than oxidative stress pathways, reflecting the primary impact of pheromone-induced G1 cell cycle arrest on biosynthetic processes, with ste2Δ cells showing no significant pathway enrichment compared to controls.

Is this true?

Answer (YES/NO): NO